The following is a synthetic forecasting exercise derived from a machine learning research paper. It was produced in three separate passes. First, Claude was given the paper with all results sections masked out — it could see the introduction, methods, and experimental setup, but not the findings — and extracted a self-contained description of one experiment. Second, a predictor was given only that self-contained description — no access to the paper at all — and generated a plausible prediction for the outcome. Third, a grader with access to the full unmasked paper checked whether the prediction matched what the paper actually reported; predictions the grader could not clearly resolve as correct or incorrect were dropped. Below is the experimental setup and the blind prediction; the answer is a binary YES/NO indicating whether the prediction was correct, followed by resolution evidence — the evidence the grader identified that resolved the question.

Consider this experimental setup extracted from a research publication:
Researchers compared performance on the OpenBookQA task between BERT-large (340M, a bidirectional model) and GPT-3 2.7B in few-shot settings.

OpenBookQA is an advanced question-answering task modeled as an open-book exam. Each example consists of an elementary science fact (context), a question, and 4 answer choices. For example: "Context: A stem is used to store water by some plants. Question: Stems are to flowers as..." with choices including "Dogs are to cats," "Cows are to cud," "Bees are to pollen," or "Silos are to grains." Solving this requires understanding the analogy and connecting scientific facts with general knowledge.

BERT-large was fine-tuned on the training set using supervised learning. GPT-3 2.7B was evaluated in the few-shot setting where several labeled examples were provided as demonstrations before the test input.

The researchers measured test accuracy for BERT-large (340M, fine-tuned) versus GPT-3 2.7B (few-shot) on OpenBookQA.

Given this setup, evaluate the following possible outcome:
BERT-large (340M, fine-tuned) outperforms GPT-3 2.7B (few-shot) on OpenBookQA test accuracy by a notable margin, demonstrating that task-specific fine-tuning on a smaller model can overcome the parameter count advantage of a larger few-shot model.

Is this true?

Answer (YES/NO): YES